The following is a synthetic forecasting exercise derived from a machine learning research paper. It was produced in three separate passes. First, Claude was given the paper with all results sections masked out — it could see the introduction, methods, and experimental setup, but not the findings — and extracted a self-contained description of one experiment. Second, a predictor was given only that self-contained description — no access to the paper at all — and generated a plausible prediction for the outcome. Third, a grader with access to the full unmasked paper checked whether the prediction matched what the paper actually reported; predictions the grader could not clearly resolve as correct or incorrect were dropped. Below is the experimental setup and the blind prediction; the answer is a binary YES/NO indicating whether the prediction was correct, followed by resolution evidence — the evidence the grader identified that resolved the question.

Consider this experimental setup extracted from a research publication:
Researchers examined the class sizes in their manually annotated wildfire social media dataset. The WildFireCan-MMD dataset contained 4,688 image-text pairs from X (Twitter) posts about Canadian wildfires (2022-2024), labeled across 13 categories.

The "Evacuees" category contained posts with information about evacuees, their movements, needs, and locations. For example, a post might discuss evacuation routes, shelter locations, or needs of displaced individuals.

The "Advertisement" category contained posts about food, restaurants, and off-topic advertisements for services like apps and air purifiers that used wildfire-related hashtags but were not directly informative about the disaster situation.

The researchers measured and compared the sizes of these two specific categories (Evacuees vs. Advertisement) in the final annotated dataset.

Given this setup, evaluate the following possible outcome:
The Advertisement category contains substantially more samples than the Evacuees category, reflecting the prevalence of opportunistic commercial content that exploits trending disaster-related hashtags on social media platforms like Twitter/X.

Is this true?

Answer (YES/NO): NO